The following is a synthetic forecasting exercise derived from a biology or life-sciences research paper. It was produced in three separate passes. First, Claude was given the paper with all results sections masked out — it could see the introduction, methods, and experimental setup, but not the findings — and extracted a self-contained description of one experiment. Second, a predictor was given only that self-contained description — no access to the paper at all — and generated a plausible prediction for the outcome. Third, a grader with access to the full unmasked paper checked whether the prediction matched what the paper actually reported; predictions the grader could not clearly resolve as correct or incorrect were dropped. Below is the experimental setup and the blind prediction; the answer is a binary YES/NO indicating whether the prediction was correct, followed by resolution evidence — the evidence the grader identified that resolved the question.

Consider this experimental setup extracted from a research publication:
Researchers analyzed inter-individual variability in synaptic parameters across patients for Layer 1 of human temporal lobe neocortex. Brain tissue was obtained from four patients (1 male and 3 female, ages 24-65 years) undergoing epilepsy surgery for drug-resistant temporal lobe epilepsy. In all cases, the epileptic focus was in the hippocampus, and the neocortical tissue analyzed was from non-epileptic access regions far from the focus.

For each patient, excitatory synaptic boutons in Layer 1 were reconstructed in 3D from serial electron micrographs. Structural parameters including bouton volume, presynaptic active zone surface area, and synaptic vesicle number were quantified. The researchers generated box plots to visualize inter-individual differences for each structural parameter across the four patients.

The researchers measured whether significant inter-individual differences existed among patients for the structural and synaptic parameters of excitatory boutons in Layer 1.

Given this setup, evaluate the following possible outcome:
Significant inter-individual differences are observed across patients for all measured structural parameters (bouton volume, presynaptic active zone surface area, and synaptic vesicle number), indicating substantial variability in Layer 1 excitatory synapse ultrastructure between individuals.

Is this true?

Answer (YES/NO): NO